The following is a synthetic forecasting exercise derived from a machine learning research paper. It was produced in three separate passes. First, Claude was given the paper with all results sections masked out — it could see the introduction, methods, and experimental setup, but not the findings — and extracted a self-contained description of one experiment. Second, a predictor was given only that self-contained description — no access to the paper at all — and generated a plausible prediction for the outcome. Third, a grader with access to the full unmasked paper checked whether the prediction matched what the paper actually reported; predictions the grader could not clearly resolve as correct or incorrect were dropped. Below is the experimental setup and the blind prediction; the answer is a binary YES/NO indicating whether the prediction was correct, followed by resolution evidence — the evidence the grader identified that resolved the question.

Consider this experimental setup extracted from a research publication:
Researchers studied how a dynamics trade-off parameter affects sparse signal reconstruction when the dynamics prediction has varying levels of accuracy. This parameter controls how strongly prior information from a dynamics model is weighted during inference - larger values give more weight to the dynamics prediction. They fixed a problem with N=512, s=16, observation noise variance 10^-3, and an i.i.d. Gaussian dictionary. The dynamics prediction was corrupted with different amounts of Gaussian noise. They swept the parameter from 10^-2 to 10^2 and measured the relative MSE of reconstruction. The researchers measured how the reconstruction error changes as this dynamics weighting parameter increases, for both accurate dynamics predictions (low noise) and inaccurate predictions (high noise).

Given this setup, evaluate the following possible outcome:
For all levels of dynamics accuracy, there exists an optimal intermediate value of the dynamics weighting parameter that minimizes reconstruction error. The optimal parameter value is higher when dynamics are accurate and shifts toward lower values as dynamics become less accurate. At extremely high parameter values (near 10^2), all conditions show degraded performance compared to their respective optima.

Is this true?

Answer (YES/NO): NO